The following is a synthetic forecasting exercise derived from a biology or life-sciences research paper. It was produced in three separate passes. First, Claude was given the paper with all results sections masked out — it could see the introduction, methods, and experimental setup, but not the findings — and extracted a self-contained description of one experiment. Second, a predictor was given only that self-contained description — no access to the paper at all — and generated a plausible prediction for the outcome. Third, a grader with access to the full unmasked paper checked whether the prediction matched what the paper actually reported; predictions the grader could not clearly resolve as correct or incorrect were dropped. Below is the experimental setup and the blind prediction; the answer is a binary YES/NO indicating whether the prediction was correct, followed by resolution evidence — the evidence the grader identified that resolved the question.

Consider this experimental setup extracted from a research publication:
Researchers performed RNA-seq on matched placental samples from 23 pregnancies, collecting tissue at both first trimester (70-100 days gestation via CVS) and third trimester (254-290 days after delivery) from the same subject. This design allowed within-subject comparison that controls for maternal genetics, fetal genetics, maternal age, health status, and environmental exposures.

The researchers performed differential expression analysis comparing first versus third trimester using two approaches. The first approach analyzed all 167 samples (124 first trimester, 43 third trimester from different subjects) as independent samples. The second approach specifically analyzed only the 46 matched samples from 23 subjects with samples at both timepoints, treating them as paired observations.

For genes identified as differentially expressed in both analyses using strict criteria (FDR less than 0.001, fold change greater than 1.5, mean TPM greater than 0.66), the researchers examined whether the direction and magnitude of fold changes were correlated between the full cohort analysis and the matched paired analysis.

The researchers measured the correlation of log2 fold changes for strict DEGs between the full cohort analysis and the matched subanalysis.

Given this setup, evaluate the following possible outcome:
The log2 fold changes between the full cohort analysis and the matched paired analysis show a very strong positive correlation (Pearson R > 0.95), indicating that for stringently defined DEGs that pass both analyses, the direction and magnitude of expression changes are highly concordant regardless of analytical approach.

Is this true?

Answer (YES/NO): YES